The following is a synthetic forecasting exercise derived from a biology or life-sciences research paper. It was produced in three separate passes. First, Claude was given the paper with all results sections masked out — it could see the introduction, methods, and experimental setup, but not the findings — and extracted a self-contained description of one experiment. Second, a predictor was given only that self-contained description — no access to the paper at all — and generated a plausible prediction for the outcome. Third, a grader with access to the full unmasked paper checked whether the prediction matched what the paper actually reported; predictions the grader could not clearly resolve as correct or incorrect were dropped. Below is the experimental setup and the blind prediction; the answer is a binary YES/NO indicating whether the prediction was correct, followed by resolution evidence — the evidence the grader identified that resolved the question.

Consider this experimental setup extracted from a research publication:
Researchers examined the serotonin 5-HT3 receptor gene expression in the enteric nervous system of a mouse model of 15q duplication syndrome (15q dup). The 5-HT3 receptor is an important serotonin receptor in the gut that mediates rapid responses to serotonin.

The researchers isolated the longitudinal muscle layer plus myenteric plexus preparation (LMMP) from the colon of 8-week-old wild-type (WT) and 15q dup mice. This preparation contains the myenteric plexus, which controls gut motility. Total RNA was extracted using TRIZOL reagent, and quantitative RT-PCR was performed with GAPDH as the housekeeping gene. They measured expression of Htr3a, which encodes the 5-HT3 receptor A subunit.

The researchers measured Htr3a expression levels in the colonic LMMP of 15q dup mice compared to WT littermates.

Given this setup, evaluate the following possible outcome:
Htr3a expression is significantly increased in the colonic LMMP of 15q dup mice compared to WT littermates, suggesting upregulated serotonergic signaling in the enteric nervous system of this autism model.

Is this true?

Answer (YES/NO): NO